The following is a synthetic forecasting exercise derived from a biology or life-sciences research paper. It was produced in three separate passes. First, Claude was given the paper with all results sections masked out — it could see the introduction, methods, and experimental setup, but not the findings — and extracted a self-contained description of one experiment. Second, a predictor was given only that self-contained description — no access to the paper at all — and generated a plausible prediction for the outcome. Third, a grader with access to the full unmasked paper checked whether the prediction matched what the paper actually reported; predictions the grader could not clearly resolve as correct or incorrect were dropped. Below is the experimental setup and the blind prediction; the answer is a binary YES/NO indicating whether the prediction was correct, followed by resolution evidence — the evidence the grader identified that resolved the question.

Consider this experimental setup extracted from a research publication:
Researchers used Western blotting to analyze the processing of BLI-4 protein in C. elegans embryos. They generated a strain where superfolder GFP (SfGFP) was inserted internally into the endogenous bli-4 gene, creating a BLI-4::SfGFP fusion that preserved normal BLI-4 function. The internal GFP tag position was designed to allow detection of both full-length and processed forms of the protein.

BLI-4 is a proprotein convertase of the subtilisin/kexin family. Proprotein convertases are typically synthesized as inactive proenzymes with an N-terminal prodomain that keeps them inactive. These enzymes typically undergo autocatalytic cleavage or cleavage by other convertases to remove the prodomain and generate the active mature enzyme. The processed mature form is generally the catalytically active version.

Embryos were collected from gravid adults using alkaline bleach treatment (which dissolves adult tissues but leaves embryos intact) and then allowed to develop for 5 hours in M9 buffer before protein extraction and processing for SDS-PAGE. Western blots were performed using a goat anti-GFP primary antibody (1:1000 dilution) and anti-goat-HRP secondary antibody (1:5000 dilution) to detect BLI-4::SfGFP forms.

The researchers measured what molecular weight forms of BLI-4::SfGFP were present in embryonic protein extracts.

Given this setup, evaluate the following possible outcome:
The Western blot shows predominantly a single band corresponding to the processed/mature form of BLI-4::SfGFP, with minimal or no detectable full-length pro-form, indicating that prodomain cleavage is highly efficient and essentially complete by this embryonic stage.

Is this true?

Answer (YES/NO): NO